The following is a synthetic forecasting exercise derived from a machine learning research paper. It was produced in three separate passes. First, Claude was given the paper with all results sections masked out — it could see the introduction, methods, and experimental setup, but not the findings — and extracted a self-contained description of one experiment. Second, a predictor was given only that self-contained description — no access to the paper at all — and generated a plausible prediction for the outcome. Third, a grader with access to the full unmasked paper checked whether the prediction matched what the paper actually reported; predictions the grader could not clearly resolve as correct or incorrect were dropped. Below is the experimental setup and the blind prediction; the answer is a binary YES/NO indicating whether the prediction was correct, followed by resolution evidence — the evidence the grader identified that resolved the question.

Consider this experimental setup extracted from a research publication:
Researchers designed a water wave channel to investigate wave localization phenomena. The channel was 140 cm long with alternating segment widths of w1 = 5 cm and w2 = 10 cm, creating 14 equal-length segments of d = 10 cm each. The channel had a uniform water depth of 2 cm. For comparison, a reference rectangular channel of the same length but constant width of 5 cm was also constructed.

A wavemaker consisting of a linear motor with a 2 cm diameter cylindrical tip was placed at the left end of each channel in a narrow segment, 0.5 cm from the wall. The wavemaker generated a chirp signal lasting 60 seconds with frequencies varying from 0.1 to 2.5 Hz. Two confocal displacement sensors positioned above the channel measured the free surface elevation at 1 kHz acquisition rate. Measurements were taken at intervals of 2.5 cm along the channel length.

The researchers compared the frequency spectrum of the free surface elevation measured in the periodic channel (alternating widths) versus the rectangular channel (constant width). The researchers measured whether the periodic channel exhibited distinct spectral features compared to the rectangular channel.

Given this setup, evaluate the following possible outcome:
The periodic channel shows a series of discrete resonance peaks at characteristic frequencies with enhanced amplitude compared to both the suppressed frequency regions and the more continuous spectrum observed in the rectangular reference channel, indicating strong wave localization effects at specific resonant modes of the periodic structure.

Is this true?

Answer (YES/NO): NO